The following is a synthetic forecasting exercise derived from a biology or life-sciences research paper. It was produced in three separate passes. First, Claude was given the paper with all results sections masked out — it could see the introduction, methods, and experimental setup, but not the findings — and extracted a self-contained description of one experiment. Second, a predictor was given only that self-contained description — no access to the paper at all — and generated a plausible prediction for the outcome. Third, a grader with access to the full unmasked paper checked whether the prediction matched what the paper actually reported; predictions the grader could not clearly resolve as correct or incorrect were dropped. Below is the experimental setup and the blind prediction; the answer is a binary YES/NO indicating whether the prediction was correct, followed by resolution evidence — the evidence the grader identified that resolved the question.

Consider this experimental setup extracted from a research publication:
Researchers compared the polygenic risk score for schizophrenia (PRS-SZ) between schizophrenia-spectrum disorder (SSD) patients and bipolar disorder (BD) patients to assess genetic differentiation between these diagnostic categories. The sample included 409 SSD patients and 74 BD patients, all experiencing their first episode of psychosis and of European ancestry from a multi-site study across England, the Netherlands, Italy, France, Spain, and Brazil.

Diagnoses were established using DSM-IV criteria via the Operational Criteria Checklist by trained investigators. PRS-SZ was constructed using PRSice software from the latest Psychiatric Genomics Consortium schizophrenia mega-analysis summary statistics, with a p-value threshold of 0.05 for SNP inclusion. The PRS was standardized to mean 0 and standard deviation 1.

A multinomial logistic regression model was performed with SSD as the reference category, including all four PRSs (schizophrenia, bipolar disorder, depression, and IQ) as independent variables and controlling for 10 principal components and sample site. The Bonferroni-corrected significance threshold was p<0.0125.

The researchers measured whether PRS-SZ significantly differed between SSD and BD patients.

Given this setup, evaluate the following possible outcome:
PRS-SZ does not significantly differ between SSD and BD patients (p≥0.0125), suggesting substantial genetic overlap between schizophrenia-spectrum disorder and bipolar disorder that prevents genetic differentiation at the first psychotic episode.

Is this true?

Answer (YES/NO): YES